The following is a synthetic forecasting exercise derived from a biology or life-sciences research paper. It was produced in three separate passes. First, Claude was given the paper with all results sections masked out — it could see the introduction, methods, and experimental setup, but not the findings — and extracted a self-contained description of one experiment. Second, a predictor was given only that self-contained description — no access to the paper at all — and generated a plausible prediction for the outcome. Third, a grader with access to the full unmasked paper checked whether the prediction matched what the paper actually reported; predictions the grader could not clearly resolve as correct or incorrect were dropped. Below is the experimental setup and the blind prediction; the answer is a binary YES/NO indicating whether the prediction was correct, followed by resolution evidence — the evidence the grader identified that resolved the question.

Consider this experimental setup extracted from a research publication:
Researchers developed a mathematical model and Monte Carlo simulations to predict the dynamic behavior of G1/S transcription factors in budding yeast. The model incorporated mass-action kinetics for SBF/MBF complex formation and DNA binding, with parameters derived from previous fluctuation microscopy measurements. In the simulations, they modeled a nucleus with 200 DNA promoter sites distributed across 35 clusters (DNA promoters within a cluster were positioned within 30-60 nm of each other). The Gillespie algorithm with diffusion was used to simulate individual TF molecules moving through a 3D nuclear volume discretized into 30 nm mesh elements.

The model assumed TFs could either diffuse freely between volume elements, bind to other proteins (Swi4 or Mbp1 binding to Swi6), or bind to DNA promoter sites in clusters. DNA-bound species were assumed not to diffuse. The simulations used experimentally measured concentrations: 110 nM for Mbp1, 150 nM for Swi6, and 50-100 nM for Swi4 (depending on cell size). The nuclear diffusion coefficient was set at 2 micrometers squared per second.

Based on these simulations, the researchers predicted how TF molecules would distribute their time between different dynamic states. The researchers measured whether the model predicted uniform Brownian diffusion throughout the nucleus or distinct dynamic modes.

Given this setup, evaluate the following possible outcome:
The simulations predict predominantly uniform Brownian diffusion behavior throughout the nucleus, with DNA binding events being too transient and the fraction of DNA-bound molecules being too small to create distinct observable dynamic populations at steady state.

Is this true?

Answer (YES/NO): NO